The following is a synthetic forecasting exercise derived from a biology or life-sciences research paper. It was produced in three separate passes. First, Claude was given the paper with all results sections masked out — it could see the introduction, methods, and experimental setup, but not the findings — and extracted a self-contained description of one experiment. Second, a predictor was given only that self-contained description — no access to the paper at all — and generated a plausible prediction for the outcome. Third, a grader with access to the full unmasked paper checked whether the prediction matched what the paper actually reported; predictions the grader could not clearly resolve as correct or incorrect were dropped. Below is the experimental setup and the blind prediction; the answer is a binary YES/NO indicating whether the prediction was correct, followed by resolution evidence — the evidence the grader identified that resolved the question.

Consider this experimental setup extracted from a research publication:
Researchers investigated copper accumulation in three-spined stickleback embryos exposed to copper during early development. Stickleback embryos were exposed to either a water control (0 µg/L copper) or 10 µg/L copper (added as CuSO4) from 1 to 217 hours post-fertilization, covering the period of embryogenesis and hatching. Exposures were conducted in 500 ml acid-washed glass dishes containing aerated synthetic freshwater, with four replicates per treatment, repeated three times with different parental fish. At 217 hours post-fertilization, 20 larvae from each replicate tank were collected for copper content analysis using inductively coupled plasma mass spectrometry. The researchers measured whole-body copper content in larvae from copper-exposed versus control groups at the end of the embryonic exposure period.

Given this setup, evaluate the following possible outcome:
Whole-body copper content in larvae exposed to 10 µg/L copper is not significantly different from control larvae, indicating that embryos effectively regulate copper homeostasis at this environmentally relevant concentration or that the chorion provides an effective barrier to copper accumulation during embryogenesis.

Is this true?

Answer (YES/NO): NO